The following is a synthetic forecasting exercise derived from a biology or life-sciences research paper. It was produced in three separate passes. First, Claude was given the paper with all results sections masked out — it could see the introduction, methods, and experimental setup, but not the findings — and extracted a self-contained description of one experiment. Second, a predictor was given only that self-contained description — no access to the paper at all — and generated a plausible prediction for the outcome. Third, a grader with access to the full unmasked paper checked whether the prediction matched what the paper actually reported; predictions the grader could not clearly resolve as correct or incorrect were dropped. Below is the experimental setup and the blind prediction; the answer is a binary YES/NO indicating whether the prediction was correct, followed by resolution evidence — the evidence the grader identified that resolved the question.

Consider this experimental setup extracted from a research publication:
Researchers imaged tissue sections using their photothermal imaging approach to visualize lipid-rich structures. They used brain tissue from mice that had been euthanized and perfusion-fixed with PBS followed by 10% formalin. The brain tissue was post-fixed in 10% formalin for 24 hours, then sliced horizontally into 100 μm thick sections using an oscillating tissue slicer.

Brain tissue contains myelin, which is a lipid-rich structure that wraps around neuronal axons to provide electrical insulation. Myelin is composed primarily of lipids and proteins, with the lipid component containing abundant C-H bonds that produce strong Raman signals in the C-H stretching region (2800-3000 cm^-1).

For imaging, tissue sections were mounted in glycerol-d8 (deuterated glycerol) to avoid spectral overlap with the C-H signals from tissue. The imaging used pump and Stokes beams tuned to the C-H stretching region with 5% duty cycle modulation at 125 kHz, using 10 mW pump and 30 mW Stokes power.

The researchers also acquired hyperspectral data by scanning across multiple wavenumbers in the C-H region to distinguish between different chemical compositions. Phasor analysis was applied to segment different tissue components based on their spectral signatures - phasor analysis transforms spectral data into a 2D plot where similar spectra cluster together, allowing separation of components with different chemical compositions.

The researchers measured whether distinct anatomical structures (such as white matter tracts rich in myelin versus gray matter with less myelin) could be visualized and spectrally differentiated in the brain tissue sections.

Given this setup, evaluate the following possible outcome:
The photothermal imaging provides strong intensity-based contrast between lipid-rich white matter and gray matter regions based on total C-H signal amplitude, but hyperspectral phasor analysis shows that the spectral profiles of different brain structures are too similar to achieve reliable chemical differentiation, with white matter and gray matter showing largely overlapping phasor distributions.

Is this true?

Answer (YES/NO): NO